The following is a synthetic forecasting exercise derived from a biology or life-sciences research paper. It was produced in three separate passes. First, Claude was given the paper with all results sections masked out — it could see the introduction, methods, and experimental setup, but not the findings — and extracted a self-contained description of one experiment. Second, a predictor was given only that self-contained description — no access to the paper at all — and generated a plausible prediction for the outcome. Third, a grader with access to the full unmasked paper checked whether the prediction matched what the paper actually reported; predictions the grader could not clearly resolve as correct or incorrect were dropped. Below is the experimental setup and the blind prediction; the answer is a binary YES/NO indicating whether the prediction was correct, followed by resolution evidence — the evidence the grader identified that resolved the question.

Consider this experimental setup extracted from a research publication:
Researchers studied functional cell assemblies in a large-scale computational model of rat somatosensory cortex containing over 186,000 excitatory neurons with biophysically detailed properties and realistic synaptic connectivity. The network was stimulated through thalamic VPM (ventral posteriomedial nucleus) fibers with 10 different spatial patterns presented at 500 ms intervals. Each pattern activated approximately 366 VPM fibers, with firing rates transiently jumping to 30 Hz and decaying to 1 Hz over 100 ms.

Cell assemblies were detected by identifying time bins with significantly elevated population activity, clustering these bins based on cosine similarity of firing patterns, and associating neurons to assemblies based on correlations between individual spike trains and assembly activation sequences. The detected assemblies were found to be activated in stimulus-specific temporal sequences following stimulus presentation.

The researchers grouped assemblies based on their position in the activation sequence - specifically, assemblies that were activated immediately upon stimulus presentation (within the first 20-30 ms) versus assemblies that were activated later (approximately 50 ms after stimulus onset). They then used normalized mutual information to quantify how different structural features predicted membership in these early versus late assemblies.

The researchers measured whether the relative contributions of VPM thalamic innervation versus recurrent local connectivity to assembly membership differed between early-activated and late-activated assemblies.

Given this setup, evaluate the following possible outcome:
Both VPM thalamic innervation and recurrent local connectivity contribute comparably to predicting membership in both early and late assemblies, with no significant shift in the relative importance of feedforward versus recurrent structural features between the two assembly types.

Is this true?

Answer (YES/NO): NO